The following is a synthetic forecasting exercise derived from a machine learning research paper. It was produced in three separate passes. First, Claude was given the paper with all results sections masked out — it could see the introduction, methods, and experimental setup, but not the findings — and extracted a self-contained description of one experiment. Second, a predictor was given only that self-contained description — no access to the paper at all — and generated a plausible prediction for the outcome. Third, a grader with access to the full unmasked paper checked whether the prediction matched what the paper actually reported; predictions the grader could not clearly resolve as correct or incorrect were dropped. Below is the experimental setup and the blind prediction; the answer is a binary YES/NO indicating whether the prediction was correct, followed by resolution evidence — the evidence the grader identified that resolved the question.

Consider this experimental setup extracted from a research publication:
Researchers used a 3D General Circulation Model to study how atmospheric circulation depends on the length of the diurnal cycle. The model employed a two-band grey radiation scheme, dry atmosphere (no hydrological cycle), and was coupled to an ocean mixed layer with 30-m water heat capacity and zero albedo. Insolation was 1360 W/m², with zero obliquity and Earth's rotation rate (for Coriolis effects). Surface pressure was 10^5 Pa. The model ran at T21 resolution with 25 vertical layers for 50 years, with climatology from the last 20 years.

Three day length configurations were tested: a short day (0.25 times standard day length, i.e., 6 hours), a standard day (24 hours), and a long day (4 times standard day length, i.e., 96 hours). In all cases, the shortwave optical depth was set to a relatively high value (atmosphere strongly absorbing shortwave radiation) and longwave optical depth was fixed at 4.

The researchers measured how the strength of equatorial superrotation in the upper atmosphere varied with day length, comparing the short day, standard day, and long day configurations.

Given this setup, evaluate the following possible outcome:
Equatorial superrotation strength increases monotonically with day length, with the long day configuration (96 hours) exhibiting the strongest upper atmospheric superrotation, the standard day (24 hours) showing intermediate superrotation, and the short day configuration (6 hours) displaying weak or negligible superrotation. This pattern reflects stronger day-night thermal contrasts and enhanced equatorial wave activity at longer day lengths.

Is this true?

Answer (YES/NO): NO